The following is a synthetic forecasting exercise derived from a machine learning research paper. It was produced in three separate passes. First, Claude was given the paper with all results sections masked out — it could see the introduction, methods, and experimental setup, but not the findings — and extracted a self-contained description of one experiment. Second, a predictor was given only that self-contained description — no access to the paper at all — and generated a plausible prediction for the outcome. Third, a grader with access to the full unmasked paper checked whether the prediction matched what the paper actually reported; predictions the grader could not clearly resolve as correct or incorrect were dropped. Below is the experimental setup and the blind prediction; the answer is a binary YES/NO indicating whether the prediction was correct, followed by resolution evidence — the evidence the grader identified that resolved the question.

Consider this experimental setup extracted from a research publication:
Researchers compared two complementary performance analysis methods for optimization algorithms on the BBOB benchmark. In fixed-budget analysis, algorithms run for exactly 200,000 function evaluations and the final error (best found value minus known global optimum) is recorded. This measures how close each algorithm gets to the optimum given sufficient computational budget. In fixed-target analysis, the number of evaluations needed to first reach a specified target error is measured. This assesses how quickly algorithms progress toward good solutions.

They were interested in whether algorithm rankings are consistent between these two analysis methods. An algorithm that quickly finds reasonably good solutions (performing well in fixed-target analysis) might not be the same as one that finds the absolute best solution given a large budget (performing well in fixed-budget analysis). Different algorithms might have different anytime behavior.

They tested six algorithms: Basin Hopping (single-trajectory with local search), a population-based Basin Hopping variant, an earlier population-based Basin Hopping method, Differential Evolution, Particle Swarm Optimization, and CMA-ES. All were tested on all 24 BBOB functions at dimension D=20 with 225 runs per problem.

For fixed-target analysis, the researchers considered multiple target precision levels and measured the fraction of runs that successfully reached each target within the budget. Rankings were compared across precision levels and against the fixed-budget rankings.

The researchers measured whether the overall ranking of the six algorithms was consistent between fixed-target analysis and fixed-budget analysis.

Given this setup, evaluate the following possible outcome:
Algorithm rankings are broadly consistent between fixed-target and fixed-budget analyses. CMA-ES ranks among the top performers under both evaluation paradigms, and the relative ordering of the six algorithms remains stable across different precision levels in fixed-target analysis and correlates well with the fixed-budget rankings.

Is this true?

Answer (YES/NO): NO